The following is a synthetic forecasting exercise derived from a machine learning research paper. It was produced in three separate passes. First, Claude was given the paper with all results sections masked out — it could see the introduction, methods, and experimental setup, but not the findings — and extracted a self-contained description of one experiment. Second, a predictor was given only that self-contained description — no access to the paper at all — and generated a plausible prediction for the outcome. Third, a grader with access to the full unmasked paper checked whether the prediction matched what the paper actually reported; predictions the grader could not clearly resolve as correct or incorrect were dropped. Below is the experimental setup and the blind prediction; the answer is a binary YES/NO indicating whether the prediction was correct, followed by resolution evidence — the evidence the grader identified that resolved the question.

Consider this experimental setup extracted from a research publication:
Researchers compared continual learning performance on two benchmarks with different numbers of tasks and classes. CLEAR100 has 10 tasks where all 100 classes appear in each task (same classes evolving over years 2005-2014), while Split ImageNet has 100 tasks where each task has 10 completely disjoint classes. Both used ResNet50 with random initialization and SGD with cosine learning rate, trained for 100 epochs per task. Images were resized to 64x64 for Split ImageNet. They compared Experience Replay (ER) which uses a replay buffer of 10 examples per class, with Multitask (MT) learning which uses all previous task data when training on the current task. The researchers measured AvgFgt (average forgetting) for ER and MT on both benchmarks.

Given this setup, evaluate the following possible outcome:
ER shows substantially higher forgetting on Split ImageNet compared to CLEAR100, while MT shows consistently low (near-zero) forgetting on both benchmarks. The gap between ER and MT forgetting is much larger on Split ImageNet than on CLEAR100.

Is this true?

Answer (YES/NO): NO